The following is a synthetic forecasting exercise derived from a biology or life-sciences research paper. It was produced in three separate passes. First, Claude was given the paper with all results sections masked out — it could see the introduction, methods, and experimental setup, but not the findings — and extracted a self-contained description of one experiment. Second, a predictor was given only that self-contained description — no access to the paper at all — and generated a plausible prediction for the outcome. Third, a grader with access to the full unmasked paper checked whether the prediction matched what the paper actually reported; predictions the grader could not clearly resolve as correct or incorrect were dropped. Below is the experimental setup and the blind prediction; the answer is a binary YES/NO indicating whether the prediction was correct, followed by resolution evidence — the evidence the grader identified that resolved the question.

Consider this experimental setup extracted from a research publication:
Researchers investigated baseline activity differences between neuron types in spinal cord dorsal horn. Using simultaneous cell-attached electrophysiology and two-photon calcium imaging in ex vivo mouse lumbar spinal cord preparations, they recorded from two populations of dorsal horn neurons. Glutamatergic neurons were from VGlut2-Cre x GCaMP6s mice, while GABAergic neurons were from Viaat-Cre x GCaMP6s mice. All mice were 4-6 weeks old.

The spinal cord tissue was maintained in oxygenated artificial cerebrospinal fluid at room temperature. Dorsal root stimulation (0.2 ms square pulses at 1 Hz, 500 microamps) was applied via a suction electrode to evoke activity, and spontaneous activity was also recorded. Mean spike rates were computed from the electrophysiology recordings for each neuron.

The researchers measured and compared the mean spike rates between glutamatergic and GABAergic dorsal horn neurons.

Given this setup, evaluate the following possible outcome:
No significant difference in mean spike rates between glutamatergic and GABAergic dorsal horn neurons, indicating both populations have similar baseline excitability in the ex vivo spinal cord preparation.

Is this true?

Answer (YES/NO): NO